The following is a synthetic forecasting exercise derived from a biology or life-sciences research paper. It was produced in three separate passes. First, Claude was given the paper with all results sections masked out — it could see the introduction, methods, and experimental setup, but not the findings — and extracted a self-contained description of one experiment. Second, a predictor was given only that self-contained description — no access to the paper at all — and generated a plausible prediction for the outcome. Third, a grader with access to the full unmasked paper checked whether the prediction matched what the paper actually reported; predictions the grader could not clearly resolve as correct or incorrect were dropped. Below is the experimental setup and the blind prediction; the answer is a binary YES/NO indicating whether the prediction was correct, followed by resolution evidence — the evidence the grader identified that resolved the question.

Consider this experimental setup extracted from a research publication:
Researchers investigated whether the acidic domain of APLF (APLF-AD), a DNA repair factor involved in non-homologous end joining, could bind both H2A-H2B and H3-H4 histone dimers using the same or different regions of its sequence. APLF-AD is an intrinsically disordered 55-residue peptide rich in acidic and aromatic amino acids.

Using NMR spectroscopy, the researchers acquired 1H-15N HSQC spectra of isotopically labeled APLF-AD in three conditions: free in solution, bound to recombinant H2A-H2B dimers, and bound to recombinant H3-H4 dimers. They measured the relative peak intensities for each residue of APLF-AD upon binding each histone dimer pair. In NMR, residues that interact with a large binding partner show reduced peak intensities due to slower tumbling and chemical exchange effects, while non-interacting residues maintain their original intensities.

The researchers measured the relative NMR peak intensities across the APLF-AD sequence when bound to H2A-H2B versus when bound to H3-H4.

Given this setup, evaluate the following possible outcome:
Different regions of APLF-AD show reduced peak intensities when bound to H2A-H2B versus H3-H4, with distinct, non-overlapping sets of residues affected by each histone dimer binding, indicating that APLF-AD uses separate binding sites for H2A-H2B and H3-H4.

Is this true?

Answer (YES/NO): YES